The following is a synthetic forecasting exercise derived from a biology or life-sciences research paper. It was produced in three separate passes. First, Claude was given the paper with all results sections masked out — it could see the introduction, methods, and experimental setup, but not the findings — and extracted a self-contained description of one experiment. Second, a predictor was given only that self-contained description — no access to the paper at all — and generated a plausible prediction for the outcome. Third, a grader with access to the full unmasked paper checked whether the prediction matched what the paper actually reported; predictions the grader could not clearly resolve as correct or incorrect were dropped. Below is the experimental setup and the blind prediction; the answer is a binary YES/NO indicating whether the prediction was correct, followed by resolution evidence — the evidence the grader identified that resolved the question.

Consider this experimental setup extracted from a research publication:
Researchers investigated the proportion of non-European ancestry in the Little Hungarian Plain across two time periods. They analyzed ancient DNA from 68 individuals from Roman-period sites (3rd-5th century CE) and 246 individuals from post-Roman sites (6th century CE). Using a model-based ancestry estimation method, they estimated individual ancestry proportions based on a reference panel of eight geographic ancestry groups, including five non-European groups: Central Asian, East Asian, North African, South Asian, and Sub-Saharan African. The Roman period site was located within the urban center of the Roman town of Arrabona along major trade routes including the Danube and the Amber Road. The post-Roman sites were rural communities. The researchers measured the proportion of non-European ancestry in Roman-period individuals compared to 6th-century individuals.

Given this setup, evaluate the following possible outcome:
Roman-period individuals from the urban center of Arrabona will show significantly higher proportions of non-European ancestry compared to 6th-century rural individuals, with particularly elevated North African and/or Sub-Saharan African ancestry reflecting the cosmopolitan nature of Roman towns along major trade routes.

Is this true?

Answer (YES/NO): NO